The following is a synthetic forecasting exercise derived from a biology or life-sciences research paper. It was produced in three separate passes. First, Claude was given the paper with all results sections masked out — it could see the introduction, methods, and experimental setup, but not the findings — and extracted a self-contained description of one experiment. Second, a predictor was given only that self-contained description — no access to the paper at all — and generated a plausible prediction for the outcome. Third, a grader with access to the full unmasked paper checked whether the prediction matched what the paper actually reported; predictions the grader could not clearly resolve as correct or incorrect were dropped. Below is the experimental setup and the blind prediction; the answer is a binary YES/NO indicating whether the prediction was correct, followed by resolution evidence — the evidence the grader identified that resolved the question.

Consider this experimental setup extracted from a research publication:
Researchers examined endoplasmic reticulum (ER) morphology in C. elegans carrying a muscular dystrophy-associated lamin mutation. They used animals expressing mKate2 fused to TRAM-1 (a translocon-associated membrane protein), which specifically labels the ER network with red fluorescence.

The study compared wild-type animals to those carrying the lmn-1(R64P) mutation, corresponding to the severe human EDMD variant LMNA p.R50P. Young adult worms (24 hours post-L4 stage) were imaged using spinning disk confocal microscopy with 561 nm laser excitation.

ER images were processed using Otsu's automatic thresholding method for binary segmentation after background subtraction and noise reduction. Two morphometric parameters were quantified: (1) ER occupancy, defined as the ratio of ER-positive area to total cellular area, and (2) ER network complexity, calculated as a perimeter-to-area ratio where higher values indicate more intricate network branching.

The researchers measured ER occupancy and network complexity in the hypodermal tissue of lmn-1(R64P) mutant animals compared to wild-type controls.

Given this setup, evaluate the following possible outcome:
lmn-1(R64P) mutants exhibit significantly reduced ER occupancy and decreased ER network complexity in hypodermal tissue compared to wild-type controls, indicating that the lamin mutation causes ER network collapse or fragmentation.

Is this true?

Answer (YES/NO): NO